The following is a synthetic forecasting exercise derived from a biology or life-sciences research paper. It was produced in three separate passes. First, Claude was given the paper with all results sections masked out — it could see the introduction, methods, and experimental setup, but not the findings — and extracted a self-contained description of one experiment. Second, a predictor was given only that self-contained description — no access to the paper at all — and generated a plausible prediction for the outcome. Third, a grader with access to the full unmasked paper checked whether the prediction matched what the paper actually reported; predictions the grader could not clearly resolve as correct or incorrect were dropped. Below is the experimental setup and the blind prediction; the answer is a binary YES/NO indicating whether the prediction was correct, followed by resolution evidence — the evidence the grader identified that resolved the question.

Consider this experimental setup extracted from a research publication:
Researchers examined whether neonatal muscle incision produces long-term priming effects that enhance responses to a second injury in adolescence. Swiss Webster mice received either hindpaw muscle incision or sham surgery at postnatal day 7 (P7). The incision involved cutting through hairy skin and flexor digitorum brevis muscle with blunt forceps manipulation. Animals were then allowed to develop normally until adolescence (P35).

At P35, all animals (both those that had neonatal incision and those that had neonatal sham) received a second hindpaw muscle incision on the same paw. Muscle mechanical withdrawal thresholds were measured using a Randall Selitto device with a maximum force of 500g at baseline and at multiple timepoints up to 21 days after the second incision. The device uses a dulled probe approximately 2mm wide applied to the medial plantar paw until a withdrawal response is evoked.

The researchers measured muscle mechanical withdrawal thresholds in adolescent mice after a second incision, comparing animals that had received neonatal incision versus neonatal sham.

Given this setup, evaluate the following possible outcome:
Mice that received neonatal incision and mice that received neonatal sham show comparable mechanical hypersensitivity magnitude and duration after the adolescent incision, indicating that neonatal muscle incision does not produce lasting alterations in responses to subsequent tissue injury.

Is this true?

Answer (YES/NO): NO